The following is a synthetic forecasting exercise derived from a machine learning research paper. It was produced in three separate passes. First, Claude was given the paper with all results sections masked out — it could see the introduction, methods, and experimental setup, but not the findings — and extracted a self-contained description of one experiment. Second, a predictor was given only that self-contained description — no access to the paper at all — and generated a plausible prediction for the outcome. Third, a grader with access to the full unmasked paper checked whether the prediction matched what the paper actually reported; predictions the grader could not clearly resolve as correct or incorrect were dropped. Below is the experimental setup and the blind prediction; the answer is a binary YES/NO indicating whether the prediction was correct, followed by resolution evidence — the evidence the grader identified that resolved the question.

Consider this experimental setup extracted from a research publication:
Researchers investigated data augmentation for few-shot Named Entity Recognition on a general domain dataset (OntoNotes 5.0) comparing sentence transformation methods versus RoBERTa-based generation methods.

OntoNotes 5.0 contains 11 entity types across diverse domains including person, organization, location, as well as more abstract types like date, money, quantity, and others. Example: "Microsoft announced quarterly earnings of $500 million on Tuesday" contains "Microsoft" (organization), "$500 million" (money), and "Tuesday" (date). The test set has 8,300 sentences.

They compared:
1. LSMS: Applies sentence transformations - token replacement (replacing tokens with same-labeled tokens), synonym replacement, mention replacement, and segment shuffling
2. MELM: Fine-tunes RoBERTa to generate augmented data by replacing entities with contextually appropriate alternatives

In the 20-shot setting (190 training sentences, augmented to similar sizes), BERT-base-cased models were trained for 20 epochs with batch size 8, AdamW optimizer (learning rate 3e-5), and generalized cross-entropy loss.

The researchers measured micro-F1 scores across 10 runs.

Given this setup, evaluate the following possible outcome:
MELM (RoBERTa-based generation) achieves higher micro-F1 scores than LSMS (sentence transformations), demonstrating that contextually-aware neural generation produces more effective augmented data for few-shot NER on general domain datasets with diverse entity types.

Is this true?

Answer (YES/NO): NO